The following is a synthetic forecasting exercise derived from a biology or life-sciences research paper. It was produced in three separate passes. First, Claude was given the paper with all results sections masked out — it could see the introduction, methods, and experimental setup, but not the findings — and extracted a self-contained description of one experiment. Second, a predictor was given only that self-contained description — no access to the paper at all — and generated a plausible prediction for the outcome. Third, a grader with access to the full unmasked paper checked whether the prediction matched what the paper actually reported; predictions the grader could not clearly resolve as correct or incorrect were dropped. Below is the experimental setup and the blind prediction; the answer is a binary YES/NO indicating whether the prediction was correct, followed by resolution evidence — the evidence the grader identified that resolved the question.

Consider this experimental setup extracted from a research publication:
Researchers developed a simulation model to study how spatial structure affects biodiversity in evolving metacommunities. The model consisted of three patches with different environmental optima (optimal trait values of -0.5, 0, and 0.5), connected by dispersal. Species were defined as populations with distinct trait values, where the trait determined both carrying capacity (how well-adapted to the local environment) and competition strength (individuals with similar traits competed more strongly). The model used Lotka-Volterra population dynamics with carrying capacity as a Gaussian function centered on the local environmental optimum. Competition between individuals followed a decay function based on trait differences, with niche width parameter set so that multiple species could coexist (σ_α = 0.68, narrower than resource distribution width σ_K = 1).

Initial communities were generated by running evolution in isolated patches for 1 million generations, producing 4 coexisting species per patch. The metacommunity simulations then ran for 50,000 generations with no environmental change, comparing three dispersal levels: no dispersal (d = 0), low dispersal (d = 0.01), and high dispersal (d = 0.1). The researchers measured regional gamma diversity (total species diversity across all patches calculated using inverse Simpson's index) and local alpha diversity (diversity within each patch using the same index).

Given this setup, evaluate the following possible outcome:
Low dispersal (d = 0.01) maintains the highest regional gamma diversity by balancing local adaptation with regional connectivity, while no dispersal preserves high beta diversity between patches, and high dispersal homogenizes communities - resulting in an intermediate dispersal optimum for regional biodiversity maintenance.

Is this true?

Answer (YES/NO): NO